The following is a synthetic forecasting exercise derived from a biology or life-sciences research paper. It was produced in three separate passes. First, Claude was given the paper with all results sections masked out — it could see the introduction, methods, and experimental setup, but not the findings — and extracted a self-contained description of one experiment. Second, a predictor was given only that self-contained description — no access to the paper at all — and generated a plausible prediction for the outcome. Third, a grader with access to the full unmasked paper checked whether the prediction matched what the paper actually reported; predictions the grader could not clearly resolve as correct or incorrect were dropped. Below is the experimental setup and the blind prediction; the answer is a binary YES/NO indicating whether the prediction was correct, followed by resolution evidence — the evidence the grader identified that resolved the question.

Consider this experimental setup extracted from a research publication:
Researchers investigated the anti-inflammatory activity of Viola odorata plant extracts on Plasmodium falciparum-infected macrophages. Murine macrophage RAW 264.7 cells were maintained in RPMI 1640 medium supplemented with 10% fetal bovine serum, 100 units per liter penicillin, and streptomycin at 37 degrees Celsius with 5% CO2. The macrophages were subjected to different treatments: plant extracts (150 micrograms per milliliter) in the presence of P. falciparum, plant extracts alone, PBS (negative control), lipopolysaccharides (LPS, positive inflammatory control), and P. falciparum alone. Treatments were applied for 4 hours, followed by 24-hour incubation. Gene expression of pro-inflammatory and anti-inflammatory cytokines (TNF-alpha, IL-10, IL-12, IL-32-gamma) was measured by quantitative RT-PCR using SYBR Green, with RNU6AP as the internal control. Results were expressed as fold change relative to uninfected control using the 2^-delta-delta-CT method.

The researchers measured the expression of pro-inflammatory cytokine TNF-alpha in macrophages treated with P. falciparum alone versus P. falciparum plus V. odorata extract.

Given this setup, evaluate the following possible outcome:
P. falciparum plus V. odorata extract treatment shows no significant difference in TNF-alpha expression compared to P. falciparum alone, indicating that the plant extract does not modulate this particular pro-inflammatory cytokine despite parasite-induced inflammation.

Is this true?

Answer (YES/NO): NO